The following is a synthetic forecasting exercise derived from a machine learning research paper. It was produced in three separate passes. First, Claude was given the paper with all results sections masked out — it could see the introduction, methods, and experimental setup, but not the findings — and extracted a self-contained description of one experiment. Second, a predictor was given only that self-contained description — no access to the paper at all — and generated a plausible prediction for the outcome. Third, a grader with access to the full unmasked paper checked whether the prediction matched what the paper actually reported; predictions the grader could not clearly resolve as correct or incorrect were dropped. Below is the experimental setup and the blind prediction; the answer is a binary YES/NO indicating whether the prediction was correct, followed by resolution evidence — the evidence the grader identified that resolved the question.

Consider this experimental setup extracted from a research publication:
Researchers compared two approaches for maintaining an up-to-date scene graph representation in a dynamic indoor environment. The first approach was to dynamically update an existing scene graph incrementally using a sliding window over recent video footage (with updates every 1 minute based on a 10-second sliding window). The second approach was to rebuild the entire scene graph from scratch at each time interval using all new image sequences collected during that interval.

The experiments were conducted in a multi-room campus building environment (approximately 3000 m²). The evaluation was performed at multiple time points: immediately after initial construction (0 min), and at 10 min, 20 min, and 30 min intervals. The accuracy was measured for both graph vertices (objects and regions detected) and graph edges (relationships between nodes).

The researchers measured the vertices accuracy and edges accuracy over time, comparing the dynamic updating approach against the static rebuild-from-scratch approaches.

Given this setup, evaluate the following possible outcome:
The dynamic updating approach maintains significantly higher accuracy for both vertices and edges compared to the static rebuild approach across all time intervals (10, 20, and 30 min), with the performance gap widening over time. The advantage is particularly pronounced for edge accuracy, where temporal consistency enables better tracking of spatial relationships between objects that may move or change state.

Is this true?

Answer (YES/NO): NO